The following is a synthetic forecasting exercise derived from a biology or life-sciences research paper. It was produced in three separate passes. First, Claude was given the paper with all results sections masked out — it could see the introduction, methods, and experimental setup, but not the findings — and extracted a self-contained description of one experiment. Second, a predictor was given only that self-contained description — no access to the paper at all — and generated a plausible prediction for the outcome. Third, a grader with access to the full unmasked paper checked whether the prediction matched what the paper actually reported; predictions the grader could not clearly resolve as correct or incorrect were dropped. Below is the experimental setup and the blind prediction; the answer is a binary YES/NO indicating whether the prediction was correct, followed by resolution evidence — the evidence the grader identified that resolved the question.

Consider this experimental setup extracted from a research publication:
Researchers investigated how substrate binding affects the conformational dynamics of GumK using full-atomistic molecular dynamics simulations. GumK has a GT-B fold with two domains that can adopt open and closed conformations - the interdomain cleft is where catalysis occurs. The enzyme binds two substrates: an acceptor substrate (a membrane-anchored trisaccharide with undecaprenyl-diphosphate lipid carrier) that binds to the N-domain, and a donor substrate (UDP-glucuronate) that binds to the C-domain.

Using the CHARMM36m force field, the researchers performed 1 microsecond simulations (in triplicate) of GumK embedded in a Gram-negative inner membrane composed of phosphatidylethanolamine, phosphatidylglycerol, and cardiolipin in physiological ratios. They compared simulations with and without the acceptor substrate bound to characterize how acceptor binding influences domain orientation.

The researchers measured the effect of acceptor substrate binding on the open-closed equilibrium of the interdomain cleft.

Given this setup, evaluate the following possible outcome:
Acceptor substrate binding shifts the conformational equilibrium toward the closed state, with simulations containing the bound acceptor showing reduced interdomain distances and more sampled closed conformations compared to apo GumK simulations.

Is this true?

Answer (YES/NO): NO